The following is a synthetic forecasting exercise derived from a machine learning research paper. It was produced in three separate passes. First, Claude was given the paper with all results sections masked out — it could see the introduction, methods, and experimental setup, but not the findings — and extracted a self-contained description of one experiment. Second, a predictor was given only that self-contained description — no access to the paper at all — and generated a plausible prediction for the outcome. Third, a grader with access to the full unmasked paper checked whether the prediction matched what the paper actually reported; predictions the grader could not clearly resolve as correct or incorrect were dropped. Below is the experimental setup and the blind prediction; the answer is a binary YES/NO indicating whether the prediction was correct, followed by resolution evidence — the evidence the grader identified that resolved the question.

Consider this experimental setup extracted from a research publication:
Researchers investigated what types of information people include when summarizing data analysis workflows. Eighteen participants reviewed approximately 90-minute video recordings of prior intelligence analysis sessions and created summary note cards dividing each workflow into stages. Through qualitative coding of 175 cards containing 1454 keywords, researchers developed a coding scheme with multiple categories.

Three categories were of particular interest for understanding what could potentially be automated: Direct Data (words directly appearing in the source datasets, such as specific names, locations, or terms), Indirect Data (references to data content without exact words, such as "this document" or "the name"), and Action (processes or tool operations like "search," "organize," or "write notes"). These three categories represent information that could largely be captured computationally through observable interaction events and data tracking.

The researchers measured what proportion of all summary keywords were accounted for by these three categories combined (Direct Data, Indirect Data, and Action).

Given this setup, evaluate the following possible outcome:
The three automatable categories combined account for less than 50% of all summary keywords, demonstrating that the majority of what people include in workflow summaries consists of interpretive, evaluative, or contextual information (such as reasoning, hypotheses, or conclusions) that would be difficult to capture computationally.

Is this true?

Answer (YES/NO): NO